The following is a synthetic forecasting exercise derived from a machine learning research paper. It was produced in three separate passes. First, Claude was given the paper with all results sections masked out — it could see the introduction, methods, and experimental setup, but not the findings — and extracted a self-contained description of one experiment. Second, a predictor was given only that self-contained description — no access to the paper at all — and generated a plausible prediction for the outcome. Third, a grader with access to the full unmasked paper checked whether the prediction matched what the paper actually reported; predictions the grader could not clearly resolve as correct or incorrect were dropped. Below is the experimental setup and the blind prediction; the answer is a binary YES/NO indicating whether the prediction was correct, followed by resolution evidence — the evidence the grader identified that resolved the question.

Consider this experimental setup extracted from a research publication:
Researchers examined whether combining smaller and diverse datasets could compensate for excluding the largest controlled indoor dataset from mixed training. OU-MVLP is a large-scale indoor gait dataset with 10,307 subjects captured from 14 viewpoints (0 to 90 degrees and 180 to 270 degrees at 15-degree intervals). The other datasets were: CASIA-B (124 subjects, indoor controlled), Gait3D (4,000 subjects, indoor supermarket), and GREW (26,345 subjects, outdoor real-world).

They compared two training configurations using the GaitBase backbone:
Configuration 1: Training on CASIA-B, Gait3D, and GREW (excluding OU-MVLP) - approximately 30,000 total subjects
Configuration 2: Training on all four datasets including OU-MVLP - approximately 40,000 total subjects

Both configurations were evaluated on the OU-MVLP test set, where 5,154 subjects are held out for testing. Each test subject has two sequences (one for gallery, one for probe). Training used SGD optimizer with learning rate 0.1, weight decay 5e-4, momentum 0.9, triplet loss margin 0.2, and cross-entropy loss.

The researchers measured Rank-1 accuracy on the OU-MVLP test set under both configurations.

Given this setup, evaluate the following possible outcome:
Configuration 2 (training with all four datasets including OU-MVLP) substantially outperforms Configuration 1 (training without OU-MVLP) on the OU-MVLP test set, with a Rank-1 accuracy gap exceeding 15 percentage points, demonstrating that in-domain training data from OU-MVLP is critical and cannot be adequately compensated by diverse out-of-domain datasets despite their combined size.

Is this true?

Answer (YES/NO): YES